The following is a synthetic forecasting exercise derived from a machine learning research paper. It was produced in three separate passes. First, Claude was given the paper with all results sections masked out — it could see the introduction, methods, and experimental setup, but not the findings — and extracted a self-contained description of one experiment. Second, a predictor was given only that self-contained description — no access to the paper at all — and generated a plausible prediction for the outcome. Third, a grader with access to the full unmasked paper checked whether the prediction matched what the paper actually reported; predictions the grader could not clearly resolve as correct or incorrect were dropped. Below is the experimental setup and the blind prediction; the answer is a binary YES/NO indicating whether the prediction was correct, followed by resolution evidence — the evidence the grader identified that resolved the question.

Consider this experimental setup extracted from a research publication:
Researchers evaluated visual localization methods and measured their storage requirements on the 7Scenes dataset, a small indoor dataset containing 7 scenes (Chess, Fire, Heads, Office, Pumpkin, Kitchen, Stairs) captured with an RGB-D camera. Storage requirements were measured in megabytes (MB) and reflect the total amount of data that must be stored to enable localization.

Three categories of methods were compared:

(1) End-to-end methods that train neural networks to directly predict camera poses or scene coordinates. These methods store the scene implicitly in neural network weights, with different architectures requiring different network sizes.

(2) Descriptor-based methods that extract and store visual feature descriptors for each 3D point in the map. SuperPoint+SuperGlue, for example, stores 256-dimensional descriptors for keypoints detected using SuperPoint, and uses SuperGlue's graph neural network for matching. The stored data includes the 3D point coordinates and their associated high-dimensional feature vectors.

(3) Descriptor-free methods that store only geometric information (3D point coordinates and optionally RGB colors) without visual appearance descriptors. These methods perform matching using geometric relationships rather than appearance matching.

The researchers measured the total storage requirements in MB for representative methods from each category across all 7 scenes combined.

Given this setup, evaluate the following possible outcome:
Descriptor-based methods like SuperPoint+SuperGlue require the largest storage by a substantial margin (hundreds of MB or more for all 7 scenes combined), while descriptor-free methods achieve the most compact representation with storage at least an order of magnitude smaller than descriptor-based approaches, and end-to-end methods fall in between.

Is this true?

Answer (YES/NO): NO